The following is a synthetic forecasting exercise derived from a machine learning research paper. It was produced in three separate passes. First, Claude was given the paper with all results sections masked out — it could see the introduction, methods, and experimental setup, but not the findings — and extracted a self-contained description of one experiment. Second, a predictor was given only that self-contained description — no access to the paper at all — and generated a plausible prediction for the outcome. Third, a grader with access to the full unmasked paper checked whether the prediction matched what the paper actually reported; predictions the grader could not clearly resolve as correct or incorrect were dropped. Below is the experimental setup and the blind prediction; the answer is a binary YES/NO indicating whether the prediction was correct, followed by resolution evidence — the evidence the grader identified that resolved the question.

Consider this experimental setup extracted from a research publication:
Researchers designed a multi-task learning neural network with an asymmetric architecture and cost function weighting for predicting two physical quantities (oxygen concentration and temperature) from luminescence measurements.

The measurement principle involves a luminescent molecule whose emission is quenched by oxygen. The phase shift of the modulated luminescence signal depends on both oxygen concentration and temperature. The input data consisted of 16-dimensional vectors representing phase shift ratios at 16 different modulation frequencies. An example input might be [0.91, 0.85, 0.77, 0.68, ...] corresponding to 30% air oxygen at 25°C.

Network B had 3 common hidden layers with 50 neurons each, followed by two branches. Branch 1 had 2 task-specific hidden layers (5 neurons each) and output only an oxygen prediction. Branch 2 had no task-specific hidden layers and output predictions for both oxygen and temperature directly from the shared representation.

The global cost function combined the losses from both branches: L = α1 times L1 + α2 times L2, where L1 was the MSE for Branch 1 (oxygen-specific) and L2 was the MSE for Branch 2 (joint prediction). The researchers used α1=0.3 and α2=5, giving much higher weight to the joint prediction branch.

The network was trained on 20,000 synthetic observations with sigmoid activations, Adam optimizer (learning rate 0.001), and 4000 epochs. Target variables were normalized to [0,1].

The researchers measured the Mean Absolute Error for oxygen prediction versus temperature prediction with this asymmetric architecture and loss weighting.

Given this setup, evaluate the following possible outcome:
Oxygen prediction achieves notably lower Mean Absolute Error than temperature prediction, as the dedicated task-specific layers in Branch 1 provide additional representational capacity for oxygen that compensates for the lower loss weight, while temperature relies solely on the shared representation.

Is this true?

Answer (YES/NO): YES